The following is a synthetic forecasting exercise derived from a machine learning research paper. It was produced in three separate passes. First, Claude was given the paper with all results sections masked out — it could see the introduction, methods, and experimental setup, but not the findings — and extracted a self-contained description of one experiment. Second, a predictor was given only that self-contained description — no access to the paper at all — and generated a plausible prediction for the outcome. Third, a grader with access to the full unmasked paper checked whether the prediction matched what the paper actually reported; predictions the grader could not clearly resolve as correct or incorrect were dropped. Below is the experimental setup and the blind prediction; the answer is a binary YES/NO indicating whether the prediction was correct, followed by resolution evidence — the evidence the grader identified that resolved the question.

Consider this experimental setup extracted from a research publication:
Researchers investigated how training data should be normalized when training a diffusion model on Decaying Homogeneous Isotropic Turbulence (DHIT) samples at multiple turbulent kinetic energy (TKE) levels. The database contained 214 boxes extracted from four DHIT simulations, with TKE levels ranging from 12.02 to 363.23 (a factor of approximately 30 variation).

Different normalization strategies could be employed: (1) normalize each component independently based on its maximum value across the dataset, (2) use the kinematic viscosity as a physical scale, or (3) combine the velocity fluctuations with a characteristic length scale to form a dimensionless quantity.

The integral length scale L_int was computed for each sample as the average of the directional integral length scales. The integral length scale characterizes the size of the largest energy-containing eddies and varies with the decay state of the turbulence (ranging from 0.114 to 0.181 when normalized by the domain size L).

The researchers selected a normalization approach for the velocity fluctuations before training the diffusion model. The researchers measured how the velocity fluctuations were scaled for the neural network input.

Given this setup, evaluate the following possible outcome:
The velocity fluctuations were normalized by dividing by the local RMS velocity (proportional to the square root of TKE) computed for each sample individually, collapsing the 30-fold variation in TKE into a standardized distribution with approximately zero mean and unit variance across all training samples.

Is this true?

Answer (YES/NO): NO